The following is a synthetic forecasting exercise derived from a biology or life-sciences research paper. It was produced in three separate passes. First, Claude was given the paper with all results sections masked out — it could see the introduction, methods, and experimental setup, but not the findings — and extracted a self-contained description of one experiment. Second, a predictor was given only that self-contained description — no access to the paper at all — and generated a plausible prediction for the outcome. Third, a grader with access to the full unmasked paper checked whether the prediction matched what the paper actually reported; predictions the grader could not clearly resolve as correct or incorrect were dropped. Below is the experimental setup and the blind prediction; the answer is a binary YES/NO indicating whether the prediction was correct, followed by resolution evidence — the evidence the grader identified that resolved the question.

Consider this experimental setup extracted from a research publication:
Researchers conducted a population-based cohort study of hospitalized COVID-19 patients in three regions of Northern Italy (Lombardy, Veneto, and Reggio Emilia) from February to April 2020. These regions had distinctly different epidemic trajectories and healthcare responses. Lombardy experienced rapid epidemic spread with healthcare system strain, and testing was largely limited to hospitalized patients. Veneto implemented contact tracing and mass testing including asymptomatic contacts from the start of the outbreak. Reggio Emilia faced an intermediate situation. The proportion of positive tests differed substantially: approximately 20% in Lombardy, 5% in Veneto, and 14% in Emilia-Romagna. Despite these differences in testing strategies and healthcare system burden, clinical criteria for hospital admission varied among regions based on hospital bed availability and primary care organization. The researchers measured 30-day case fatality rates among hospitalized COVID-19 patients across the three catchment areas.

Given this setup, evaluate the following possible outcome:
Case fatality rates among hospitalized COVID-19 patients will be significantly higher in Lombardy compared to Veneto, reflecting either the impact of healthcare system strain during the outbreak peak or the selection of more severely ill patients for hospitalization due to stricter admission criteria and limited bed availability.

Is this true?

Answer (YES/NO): NO